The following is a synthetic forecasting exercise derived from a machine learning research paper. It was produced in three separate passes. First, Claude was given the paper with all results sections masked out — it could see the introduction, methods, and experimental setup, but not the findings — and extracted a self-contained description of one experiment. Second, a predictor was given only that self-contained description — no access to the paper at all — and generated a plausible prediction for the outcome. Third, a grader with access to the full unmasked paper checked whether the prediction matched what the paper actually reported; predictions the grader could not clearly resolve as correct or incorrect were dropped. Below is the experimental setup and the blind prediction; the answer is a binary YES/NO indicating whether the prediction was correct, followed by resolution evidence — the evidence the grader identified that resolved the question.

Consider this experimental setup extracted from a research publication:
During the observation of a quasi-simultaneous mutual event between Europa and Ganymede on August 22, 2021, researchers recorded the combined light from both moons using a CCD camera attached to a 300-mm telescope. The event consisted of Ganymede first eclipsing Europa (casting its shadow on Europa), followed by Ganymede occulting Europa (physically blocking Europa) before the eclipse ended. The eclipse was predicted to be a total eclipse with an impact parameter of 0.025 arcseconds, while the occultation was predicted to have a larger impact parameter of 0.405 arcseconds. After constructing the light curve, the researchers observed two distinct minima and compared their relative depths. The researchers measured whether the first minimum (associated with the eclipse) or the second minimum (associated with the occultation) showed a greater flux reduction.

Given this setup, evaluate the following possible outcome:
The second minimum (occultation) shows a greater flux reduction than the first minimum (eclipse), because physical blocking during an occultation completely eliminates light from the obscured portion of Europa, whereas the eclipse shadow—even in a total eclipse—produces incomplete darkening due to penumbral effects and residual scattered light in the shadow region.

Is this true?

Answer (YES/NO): NO